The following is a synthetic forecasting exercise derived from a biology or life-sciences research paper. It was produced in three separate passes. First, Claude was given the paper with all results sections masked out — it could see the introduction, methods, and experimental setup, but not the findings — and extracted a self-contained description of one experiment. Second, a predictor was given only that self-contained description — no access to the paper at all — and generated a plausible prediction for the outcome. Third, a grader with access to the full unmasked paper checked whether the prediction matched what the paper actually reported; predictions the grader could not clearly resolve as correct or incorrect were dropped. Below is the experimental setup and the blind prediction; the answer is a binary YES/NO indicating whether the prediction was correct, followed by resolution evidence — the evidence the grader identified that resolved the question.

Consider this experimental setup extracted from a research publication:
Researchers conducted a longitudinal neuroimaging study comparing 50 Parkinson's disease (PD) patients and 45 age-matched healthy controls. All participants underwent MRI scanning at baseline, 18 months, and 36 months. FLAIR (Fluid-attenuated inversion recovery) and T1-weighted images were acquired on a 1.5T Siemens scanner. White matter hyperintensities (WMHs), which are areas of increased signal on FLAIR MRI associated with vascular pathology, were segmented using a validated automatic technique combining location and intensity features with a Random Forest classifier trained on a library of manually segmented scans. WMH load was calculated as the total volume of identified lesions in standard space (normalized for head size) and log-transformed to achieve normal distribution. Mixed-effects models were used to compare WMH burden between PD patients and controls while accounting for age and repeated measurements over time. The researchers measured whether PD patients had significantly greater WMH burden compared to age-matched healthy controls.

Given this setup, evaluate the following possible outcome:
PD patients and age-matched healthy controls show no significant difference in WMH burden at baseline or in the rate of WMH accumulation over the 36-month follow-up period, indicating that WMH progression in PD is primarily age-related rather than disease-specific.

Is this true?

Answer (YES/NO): YES